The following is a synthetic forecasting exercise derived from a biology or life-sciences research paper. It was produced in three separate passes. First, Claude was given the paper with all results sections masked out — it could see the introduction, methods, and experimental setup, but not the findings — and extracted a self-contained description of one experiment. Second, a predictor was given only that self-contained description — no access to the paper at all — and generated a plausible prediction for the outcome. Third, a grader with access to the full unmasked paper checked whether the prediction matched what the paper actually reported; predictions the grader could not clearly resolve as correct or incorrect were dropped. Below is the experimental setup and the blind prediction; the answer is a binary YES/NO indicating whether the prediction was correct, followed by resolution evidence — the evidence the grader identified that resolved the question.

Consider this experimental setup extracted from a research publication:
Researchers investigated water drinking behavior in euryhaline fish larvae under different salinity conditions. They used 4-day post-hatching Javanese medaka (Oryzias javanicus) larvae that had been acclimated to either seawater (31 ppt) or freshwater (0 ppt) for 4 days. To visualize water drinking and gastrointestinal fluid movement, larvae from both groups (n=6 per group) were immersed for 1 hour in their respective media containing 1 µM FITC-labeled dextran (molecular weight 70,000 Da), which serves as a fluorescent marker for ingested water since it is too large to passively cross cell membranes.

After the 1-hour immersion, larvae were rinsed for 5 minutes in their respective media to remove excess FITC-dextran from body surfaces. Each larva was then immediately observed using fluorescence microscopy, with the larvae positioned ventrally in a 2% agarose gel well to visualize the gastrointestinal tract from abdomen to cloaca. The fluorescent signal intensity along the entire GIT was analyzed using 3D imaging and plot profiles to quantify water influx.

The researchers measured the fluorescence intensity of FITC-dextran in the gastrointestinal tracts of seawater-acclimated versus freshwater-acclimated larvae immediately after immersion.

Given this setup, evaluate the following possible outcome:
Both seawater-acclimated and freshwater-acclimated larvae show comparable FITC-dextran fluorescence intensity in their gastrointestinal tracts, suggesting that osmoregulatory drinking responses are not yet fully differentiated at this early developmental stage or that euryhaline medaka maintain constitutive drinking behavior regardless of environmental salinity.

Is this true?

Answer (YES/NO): NO